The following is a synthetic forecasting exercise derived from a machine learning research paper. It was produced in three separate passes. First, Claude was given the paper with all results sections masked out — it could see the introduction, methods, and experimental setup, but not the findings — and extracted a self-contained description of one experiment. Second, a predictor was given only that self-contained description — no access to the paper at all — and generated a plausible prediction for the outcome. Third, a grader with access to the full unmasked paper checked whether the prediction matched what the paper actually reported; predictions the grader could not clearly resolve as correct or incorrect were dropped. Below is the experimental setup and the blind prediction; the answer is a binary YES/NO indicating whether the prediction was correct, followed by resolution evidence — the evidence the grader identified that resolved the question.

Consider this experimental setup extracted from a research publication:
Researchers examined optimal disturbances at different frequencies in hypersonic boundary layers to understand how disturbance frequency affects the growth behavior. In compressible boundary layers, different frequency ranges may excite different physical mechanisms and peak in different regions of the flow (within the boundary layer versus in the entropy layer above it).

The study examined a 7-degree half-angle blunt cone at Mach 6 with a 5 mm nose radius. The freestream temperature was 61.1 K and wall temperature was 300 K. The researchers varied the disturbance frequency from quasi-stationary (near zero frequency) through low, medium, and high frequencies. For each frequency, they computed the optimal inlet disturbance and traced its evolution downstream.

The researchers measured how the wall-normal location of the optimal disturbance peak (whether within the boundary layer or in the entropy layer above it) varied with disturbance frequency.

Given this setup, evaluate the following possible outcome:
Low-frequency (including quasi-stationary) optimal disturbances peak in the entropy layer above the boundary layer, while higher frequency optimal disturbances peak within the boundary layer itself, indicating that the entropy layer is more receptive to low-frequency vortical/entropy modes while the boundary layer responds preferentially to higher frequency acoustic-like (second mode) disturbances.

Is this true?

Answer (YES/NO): NO